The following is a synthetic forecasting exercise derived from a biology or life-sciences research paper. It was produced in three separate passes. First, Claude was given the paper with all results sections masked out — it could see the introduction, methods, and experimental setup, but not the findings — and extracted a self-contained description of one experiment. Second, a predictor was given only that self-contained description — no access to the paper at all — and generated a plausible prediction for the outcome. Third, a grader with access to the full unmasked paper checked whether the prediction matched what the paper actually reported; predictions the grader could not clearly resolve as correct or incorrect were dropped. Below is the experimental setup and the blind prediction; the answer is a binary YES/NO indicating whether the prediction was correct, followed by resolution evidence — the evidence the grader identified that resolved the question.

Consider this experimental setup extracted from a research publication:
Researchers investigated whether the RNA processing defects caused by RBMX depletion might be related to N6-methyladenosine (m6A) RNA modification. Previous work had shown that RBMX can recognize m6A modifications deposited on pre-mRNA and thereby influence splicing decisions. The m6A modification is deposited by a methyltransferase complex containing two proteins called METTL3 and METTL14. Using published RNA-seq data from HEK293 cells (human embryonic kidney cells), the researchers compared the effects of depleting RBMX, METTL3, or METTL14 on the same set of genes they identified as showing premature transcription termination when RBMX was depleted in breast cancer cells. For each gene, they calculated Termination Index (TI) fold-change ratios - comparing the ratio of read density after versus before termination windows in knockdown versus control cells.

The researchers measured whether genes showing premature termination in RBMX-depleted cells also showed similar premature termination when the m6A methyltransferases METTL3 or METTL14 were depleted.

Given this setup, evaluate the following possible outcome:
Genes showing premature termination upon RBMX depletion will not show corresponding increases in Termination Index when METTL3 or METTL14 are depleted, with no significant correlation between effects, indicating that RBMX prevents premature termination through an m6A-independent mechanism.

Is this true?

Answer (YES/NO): YES